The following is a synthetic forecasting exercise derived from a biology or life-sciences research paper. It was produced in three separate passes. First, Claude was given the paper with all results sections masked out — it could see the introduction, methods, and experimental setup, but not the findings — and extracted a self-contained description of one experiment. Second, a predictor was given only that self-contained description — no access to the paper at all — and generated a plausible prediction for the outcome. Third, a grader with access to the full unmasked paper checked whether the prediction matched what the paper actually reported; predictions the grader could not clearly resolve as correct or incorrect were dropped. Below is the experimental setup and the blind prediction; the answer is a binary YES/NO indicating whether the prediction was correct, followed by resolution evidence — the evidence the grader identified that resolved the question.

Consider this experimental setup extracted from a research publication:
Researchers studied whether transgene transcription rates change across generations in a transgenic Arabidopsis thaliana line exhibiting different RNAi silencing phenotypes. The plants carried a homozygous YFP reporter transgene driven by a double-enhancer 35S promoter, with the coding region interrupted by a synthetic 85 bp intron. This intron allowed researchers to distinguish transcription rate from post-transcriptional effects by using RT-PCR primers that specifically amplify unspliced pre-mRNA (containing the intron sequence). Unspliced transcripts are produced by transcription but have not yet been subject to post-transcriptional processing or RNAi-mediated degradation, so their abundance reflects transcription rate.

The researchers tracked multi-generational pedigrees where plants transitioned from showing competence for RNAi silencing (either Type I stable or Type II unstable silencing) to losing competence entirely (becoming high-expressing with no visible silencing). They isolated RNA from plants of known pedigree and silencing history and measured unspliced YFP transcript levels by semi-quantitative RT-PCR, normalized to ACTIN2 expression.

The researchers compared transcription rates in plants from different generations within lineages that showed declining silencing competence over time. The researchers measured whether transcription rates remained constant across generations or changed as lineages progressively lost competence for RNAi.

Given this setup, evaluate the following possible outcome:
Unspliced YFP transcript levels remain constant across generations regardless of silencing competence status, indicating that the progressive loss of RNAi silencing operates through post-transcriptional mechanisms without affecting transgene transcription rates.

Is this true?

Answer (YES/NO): NO